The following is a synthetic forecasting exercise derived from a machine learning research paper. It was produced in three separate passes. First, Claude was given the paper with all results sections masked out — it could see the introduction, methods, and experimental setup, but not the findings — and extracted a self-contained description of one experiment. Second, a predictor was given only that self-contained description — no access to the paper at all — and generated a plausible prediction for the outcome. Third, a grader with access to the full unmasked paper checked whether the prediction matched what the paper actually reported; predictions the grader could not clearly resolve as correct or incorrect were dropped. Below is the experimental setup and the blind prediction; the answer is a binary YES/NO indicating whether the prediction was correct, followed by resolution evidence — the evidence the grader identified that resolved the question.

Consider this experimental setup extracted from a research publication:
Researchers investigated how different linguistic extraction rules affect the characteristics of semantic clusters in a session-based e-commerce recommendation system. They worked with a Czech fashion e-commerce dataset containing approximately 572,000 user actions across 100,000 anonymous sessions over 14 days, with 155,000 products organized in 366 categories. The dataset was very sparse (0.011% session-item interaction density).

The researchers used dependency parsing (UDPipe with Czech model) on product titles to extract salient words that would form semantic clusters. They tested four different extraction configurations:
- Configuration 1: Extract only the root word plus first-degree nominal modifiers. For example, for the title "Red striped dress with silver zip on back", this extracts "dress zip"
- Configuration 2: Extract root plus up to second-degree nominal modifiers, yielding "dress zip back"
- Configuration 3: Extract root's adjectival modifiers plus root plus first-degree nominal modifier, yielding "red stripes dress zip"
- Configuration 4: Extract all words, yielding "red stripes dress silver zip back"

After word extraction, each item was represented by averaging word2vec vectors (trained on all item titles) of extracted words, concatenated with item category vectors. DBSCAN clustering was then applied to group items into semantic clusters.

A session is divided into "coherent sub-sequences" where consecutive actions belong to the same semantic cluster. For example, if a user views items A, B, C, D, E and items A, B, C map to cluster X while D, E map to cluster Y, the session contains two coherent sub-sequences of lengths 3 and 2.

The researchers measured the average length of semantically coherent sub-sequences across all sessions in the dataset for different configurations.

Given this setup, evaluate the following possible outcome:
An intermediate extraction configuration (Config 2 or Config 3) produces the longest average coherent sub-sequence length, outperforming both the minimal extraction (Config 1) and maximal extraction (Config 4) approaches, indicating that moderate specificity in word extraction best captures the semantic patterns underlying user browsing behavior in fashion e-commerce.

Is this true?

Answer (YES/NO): NO